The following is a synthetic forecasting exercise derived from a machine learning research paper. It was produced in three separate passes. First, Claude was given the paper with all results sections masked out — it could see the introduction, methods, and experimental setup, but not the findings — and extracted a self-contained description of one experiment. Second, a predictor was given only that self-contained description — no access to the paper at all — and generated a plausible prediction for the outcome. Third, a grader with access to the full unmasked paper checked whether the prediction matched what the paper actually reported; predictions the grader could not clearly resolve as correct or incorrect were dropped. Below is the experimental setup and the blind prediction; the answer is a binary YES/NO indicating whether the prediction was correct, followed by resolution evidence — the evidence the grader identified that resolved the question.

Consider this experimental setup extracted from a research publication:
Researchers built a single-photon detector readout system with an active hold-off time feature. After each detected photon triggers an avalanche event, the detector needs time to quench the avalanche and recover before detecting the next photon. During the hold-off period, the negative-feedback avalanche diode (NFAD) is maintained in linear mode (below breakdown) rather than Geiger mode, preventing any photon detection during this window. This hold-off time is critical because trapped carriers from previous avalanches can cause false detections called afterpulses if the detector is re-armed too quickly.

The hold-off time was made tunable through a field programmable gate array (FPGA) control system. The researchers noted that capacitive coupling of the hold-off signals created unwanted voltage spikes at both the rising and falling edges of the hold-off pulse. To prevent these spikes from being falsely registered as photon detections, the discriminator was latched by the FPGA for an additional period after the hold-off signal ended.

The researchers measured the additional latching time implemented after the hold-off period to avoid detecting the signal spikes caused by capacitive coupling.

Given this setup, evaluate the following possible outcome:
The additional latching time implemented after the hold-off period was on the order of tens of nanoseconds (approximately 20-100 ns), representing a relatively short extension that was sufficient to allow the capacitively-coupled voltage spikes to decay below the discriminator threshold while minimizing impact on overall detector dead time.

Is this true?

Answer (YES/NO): YES